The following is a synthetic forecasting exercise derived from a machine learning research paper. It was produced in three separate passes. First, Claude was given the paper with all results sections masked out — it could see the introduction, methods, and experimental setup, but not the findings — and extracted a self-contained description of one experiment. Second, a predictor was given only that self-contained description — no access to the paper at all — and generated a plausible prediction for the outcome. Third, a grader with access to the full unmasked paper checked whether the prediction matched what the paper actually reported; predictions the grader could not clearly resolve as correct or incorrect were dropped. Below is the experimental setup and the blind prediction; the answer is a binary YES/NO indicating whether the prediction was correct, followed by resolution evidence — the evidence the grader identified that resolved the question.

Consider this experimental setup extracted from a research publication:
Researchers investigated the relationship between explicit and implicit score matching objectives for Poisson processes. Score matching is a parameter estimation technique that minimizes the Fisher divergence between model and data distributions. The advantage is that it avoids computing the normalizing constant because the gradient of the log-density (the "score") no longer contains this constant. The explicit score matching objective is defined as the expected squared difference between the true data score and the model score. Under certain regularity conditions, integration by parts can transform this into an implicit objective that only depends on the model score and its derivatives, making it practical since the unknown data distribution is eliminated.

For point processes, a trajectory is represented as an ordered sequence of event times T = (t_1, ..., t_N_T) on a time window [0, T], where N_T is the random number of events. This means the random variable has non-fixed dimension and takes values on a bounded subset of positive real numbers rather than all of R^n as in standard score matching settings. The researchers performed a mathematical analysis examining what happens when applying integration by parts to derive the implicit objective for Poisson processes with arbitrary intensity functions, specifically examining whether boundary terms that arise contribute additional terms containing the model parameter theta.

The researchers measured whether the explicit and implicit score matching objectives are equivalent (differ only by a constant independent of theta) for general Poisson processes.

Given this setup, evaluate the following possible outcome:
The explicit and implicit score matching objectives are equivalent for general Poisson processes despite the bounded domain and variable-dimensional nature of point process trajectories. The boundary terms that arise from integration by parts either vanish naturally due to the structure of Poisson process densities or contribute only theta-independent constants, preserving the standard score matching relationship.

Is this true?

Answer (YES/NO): NO